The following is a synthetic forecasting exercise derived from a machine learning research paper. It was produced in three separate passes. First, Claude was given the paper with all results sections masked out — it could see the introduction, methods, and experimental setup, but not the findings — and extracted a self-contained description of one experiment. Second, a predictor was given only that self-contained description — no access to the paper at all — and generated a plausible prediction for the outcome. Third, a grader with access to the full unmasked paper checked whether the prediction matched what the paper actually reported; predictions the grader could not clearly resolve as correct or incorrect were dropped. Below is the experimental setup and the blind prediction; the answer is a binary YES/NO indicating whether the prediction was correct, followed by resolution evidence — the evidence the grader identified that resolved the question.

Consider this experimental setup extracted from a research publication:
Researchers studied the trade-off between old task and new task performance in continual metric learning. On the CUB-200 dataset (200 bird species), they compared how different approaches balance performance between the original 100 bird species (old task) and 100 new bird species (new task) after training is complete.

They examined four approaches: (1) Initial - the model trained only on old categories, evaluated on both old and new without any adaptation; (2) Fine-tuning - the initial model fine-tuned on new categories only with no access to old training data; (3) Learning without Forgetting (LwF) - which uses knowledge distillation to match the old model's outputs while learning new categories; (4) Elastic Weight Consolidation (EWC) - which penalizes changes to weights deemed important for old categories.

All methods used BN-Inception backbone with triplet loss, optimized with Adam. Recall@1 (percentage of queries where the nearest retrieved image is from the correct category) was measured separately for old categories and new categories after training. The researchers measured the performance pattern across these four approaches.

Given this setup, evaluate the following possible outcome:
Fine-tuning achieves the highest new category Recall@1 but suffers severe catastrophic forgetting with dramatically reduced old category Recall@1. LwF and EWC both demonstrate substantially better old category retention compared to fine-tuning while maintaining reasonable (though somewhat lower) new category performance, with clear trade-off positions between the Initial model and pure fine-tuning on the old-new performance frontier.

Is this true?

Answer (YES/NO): NO